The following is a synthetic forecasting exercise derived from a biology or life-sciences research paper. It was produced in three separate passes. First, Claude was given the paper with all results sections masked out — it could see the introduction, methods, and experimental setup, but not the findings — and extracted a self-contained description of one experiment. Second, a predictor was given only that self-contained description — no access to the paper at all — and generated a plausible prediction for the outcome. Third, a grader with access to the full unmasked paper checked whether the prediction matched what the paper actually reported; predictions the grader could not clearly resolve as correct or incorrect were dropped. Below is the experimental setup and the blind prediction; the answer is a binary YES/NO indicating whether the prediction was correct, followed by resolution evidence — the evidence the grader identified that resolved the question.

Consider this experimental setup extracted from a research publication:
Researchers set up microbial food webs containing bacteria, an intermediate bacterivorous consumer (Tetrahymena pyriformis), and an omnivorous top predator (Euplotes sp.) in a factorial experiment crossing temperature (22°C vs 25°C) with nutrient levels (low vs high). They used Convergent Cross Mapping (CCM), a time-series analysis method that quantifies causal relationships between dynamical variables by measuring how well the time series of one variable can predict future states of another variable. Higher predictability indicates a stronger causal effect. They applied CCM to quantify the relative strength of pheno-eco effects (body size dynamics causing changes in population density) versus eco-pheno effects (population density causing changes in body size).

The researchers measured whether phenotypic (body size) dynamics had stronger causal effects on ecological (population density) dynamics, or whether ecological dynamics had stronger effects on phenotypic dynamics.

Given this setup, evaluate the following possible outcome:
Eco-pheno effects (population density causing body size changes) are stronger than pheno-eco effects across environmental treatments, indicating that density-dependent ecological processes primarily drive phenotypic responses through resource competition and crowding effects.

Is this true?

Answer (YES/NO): NO